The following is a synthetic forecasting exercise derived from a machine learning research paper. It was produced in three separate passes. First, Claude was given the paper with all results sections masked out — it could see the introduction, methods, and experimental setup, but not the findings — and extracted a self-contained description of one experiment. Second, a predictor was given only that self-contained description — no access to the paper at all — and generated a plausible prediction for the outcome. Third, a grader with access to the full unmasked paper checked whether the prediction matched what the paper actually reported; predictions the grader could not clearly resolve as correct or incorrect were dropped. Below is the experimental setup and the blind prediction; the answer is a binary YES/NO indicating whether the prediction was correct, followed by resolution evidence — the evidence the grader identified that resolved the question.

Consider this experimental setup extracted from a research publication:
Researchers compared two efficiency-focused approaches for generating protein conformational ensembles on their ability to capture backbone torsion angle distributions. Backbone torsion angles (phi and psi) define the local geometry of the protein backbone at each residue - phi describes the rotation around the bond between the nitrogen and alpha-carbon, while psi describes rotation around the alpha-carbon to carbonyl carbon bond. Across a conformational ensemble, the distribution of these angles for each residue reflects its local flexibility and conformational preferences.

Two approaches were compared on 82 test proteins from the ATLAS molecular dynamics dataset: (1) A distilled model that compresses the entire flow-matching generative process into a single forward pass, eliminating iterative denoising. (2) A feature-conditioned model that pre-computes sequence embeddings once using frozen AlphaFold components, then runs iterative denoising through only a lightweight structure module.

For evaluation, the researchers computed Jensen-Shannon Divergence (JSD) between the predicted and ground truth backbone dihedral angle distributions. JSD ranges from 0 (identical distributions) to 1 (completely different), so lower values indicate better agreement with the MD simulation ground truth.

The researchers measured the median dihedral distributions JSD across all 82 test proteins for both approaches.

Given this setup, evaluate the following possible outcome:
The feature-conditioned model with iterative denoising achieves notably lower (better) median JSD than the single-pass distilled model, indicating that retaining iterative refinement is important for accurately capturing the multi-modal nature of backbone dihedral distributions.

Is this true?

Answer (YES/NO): YES